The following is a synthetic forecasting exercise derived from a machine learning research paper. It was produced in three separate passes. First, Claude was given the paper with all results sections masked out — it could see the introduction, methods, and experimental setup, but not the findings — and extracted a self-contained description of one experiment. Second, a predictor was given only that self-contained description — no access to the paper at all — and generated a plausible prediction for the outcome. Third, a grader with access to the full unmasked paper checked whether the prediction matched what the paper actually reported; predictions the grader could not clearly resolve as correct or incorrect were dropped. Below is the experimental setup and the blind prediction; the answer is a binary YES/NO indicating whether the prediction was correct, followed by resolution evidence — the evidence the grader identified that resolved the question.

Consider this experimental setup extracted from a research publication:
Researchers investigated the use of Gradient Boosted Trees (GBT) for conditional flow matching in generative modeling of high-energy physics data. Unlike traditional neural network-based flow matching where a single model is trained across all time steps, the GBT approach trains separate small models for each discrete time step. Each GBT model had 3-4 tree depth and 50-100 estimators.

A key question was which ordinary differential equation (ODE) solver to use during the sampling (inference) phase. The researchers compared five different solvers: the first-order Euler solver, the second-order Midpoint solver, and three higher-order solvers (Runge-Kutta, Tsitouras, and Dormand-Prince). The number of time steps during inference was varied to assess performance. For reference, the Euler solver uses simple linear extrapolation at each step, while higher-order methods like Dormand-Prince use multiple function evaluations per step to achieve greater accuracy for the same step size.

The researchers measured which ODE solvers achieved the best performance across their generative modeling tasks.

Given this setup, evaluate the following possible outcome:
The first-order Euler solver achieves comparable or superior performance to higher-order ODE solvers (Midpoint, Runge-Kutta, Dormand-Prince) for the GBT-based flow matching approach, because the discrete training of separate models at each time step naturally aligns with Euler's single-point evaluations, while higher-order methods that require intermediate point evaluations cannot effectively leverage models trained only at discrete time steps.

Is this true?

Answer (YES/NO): NO